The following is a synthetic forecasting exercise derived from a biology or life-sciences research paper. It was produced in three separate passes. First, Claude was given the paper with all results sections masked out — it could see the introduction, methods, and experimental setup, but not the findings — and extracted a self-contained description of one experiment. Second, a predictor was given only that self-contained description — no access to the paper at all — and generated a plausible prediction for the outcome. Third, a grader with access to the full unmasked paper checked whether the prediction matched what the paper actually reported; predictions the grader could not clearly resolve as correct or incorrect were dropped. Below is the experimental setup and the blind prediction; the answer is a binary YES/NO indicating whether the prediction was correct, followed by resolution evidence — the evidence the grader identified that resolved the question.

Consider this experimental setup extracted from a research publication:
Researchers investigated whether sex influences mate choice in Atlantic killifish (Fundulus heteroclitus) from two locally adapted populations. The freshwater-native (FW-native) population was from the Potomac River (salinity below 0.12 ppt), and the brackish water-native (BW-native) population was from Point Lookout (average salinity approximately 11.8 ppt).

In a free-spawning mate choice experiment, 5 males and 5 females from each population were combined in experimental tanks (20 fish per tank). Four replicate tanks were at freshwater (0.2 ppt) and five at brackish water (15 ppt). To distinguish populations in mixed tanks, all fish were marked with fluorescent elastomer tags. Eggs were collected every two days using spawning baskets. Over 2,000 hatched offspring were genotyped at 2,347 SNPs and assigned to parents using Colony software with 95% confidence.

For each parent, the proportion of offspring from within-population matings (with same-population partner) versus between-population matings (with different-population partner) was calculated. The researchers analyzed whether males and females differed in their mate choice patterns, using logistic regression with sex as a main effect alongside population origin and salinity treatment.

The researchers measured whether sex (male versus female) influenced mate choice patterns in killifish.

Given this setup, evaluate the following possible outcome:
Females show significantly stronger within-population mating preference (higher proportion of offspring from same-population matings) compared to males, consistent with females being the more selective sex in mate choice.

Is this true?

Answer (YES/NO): NO